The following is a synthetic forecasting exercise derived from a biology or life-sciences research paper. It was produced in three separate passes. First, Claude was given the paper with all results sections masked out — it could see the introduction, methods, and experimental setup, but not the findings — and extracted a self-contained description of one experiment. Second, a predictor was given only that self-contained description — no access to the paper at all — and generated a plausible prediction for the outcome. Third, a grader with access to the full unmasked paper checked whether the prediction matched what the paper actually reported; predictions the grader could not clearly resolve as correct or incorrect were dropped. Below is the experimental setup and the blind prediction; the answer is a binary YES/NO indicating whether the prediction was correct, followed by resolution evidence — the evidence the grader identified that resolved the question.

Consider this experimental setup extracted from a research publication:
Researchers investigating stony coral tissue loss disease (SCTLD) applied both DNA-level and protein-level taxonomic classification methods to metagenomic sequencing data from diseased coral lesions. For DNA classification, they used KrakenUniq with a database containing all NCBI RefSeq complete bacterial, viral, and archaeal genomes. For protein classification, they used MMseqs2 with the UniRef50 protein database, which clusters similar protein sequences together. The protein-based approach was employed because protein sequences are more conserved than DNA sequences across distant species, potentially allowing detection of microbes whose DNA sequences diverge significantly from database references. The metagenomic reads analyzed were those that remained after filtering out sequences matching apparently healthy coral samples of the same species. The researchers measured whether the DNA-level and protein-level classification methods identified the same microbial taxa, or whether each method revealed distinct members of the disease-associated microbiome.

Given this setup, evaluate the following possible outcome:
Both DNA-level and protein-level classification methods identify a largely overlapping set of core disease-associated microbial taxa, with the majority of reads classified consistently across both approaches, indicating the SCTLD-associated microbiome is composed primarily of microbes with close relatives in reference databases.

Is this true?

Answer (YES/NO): NO